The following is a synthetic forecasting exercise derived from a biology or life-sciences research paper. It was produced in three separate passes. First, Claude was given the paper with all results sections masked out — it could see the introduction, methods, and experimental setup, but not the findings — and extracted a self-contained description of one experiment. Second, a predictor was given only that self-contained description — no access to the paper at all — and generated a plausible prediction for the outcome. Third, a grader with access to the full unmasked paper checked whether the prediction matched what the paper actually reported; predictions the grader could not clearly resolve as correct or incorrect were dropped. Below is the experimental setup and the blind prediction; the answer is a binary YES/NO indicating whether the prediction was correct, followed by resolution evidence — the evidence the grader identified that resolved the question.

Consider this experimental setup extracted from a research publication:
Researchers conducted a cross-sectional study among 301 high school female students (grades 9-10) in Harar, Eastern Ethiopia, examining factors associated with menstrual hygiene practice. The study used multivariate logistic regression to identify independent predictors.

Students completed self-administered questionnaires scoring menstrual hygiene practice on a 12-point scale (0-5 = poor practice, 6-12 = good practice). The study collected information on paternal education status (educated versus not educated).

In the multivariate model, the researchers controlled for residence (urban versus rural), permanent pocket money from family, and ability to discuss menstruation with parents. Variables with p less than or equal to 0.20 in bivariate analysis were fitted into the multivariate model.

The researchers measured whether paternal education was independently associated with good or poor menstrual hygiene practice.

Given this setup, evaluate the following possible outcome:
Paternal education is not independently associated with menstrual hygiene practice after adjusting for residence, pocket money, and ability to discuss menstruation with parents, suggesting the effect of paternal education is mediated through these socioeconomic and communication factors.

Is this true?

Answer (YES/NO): NO